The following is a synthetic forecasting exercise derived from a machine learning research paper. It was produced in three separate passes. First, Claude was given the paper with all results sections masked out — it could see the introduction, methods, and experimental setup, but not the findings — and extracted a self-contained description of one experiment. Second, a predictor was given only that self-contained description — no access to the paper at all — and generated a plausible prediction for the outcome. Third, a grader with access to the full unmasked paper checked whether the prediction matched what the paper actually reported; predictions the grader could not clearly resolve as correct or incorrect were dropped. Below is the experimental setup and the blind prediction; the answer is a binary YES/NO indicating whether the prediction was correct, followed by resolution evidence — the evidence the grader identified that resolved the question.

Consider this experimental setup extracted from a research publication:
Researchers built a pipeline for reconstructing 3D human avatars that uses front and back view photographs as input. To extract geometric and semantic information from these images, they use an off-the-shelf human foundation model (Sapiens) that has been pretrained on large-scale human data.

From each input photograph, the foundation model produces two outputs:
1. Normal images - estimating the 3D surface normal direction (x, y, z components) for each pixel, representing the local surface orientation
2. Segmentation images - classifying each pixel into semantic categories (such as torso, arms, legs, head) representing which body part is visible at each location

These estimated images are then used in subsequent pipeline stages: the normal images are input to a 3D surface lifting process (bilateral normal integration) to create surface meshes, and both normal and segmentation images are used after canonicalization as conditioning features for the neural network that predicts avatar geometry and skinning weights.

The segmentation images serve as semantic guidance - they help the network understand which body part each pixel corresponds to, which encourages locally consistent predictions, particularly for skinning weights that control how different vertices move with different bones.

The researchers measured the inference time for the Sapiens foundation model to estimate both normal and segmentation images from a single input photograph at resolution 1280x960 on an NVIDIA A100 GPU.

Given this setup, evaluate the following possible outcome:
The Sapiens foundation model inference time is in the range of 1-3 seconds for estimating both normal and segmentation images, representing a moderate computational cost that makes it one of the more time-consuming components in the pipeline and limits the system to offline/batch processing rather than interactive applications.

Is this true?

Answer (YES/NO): NO